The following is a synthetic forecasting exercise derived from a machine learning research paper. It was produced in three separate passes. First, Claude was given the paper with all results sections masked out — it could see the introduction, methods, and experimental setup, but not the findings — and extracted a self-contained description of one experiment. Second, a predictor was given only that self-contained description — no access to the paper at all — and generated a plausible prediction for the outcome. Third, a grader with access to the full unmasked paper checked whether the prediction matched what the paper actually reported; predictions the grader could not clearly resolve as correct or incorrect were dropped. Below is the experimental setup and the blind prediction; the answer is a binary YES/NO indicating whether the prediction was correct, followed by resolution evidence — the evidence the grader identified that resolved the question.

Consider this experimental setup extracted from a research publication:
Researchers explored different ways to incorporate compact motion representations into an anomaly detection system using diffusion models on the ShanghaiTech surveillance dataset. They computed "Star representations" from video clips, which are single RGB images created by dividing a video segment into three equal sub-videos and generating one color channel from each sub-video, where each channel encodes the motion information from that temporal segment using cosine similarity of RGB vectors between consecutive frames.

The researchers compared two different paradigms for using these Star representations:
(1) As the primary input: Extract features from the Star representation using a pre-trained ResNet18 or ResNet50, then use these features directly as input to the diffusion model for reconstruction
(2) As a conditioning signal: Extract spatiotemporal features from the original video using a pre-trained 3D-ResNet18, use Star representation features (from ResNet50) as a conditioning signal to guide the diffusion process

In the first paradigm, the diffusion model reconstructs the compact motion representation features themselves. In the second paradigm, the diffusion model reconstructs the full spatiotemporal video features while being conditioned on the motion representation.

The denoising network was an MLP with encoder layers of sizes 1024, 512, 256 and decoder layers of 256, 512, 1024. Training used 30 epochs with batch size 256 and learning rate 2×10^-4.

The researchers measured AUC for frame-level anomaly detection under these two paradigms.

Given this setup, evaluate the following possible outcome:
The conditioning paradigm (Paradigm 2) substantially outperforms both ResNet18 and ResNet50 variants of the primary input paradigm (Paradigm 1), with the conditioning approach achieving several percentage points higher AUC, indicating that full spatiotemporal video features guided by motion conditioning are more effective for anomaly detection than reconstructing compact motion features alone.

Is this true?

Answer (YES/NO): YES